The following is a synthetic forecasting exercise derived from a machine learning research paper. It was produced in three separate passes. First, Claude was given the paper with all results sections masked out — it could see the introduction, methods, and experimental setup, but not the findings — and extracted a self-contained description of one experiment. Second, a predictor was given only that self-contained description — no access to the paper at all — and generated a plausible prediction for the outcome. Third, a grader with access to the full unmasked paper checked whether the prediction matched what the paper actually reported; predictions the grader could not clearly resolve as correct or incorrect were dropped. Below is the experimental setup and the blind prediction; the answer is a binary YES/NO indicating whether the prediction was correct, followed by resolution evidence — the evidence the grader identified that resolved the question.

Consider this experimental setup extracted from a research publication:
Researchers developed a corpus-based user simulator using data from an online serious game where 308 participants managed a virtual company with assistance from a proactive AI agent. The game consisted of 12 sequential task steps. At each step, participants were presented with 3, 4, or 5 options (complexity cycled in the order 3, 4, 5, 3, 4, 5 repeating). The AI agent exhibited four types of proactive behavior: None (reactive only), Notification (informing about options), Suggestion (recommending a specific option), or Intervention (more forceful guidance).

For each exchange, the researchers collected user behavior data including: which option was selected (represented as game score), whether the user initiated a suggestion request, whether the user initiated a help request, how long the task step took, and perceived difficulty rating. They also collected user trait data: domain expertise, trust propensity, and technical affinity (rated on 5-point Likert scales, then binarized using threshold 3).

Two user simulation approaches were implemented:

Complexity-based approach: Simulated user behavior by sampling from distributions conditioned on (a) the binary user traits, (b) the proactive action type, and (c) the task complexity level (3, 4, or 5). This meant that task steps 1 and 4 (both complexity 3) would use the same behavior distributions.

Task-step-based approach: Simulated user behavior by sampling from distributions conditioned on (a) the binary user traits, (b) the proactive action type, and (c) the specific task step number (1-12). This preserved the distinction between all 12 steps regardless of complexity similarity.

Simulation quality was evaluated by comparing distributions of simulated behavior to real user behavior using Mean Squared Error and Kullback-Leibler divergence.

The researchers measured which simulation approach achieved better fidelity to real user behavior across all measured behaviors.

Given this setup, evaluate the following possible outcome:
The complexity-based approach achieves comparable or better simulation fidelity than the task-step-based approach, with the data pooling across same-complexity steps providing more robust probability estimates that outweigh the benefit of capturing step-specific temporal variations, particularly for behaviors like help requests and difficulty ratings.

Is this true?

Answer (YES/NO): NO